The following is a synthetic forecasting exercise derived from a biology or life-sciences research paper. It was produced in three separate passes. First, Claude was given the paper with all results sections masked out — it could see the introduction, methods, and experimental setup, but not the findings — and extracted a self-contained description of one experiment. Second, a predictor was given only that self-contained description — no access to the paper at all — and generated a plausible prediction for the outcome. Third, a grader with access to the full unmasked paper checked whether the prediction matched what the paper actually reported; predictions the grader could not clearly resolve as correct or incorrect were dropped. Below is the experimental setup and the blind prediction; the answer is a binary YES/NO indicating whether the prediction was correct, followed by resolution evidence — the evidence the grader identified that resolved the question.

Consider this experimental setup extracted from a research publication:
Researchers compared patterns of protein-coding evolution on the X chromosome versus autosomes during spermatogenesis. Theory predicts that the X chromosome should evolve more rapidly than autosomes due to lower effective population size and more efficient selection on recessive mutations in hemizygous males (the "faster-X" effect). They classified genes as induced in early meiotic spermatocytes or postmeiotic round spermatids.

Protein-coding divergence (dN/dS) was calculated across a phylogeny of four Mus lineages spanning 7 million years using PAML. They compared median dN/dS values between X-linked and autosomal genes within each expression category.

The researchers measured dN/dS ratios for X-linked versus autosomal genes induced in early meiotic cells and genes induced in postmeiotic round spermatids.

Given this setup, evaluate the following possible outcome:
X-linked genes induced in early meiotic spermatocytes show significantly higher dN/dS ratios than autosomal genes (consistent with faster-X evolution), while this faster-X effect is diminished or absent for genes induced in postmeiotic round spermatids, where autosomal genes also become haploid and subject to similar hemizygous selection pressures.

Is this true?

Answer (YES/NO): NO